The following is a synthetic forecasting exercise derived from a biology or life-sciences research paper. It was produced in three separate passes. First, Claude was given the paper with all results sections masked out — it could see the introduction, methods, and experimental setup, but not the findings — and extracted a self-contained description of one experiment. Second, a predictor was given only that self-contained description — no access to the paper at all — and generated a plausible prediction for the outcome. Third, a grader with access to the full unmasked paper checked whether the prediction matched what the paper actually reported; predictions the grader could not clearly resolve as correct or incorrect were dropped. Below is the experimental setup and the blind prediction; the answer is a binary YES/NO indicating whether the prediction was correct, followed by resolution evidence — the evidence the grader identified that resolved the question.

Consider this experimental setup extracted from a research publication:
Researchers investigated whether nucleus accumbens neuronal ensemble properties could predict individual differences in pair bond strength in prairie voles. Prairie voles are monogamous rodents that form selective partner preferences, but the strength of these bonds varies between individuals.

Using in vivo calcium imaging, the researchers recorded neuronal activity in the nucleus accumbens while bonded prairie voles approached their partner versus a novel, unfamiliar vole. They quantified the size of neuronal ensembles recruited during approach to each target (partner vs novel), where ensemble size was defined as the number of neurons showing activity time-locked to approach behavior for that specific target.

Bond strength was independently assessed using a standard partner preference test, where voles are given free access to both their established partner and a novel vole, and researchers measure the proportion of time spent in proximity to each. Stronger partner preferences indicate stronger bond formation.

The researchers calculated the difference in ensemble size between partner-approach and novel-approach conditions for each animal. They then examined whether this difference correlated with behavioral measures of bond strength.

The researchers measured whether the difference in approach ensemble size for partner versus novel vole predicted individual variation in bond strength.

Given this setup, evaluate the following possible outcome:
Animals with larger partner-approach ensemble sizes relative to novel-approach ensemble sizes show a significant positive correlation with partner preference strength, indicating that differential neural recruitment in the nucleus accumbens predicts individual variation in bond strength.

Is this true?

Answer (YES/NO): YES